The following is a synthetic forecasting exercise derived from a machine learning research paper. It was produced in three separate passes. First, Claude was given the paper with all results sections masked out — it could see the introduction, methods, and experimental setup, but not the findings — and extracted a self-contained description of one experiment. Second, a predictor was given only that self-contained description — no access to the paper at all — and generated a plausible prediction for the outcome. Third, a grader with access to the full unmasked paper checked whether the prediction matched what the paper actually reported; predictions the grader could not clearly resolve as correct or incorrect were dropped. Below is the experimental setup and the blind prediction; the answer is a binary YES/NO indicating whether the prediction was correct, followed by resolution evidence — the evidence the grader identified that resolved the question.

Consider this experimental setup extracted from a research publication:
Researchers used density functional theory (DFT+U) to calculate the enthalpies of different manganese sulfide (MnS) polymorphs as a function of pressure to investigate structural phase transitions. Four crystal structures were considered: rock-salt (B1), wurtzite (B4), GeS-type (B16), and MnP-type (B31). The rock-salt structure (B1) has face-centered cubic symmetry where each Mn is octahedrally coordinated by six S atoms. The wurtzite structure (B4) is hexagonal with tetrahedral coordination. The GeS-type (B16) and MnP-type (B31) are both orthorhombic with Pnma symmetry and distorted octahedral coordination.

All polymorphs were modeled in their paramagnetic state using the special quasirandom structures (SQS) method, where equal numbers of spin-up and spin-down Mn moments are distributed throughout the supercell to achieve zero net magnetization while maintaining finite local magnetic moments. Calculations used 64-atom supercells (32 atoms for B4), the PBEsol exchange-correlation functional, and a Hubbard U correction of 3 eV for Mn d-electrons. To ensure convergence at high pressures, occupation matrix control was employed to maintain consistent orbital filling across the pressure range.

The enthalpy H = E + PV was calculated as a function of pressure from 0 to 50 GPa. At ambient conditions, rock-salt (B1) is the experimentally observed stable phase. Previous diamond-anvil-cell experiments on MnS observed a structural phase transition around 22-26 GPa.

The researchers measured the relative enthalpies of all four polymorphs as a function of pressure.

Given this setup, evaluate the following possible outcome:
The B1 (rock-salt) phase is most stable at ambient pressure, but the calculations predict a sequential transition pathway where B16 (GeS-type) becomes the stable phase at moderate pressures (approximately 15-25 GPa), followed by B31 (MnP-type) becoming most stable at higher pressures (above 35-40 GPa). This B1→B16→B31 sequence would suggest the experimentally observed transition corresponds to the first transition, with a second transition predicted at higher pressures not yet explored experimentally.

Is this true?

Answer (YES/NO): NO